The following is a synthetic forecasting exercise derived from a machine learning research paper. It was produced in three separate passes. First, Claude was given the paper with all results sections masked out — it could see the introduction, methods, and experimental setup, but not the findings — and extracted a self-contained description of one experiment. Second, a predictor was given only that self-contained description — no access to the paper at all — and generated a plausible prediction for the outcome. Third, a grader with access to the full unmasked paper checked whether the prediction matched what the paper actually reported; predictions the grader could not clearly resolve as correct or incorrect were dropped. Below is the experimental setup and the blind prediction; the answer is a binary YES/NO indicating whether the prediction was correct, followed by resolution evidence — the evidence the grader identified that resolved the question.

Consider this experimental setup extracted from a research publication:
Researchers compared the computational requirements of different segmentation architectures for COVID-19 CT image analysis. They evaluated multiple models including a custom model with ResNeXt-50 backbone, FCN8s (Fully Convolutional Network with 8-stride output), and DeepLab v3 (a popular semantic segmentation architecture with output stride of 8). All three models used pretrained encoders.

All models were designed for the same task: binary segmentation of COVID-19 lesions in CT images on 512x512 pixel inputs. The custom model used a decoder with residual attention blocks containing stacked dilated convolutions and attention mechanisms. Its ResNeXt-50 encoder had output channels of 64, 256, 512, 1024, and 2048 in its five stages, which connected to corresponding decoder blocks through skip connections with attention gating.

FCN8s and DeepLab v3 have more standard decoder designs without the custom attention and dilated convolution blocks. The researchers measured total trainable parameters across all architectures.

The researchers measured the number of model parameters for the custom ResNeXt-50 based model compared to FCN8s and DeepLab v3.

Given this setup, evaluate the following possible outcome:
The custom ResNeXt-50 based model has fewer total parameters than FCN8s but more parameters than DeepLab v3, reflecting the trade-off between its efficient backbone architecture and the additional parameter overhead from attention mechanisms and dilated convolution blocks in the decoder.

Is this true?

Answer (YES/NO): NO